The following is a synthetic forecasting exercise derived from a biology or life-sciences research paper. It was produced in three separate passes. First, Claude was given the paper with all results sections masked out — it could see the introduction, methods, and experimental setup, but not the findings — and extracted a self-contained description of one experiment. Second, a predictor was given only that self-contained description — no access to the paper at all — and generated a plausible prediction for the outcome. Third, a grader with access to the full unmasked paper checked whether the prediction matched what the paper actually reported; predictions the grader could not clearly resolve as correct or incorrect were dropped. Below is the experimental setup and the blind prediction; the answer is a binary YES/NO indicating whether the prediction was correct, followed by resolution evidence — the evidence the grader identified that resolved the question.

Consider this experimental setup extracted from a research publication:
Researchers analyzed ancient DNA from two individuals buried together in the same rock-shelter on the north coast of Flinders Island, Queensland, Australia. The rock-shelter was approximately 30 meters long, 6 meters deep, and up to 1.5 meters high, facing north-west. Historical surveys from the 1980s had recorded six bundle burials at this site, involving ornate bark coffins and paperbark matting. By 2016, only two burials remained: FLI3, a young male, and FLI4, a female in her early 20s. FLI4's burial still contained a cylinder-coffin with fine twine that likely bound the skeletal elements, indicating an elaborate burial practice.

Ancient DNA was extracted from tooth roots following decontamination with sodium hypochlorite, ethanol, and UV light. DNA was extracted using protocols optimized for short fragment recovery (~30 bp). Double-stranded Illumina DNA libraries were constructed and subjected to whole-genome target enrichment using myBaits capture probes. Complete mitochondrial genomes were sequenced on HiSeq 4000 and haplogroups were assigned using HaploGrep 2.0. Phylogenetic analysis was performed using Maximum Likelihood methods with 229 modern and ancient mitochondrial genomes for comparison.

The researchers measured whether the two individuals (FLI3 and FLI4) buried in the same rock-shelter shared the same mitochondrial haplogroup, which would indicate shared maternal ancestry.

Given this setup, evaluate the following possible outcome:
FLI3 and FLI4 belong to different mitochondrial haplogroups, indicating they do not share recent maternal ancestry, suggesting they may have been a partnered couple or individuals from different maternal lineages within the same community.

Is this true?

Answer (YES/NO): YES